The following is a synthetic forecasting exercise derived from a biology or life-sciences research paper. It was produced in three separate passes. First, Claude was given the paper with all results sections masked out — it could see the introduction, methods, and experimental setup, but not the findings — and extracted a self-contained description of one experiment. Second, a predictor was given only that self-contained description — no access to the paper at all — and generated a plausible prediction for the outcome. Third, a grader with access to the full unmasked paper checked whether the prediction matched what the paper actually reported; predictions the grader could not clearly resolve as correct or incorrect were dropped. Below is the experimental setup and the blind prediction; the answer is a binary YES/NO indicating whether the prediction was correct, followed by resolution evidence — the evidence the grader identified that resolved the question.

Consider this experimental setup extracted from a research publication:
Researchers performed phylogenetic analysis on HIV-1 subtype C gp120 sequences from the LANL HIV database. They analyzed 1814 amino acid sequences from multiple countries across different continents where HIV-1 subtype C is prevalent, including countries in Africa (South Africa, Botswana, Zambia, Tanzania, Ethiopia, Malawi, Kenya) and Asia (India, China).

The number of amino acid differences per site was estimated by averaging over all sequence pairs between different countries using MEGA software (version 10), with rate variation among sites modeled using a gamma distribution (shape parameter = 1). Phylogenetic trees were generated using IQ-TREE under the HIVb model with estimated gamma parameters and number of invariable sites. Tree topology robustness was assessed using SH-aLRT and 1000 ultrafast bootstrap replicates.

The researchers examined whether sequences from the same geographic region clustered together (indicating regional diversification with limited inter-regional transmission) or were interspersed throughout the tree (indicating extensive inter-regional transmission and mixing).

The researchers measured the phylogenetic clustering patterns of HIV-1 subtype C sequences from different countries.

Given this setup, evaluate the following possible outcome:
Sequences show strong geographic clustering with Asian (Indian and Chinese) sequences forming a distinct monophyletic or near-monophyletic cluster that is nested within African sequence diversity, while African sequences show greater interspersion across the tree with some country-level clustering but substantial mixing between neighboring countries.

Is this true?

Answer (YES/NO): NO